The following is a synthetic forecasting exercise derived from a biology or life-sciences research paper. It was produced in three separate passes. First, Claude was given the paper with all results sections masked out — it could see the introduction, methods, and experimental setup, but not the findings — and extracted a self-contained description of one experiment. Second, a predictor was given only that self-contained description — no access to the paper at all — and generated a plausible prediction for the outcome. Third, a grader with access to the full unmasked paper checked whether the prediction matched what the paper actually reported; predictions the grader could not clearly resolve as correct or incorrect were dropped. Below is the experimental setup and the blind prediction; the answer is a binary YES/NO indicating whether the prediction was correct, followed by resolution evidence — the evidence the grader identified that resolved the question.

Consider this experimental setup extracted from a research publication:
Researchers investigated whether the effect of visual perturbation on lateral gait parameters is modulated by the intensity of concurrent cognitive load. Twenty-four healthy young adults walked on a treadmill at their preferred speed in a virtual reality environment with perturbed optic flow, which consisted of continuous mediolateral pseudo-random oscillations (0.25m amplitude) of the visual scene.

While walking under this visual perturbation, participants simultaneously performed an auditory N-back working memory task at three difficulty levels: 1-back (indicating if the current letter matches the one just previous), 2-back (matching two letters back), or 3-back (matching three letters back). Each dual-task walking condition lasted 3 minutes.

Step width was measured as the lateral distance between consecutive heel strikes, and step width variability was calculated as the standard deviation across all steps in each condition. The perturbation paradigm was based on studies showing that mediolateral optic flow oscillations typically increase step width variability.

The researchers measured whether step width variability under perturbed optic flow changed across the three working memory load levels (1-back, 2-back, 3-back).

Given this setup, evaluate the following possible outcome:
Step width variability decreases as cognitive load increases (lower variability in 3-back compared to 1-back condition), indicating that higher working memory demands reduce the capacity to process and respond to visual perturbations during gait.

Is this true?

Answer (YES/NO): NO